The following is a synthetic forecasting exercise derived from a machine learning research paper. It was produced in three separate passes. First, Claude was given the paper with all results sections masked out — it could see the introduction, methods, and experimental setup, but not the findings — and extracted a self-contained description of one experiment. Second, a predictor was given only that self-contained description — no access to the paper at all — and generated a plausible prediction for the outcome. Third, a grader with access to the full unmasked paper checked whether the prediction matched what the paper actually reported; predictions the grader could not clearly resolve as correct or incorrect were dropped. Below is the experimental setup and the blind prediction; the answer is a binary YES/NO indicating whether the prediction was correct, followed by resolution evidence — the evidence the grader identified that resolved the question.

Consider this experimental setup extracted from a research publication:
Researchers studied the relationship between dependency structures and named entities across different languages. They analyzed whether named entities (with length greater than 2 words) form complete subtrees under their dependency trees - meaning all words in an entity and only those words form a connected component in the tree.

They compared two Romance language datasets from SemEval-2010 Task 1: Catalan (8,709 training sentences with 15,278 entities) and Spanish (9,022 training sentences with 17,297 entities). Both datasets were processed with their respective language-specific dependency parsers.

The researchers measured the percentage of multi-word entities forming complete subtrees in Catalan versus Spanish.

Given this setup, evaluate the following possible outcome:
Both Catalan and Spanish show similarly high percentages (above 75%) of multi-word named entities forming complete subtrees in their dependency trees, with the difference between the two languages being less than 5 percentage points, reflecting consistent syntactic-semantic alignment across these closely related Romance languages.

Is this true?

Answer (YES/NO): YES